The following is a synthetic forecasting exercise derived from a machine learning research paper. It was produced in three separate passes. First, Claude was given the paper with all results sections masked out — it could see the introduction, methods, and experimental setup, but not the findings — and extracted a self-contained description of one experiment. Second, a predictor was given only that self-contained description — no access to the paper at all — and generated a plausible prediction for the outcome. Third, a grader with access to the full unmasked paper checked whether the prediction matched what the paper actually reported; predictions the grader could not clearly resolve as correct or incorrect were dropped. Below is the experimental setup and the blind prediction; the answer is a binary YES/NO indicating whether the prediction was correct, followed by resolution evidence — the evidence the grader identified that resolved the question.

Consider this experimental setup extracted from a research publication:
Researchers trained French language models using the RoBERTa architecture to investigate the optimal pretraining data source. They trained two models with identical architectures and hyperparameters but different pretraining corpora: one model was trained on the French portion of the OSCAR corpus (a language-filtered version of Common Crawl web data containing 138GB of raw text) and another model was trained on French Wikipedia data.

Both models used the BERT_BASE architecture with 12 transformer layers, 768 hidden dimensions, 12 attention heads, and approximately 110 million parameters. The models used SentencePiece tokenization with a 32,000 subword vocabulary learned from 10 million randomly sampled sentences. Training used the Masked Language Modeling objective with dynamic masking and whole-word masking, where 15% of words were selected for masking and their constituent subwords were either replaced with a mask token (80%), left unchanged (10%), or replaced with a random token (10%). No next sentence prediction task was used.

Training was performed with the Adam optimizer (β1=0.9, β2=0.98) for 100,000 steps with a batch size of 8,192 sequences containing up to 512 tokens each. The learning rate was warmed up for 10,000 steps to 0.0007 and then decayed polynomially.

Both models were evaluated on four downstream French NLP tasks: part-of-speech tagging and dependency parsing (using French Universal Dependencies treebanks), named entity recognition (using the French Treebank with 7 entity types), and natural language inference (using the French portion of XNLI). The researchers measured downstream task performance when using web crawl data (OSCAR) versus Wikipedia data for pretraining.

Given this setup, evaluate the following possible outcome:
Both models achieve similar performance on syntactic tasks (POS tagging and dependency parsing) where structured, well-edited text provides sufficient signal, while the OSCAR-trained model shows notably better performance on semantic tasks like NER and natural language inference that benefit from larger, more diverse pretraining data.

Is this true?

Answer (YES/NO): NO